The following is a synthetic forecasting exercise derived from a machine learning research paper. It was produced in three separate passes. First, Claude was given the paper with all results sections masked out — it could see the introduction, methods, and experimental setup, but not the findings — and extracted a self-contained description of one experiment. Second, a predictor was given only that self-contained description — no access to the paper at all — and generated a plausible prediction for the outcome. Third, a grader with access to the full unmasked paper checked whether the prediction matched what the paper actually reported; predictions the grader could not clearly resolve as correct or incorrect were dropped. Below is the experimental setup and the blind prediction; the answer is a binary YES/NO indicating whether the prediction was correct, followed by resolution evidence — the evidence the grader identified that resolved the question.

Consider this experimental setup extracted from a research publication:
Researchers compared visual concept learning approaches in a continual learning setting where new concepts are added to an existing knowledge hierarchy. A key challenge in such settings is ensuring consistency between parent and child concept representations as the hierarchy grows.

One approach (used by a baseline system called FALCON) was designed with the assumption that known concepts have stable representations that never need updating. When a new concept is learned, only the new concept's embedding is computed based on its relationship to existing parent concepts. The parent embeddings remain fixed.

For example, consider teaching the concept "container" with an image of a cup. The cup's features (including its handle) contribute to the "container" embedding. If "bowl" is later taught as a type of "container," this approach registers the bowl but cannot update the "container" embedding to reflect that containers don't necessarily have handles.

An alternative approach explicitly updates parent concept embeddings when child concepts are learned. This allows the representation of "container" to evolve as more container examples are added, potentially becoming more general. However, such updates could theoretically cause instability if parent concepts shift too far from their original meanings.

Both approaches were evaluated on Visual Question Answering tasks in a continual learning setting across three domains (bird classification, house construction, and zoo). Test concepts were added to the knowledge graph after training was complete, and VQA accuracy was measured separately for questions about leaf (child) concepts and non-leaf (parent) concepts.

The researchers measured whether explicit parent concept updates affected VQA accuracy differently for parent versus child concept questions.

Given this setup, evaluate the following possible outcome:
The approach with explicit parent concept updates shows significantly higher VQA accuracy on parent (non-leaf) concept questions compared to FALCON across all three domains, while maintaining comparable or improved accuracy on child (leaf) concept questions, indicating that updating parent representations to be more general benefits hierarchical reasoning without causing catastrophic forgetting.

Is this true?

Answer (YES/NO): YES